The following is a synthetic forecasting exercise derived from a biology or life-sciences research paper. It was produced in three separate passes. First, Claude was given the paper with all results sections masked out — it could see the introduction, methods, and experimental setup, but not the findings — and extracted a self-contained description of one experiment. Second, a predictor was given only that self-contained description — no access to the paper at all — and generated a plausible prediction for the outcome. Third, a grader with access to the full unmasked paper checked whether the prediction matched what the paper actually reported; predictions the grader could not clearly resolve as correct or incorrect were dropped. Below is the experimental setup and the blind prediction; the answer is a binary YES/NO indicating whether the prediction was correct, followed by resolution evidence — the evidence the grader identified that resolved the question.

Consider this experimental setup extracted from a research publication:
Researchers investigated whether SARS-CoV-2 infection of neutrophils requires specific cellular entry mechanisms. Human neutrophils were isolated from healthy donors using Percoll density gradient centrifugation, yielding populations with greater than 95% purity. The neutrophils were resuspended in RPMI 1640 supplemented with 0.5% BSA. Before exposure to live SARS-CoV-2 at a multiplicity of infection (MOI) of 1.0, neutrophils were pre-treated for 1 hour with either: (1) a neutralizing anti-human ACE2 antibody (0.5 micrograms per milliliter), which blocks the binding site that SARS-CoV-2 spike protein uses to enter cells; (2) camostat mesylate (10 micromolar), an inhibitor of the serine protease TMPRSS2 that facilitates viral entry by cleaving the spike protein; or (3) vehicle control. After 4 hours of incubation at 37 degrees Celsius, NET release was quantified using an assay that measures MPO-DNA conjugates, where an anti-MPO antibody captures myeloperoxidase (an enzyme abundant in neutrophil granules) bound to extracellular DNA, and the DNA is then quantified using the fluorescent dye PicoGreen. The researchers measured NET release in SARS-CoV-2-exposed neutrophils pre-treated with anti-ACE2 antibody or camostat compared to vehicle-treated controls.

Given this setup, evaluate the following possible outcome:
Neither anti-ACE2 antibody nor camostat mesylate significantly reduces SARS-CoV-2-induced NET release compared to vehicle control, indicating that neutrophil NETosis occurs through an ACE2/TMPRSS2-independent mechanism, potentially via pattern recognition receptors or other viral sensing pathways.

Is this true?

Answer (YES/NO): NO